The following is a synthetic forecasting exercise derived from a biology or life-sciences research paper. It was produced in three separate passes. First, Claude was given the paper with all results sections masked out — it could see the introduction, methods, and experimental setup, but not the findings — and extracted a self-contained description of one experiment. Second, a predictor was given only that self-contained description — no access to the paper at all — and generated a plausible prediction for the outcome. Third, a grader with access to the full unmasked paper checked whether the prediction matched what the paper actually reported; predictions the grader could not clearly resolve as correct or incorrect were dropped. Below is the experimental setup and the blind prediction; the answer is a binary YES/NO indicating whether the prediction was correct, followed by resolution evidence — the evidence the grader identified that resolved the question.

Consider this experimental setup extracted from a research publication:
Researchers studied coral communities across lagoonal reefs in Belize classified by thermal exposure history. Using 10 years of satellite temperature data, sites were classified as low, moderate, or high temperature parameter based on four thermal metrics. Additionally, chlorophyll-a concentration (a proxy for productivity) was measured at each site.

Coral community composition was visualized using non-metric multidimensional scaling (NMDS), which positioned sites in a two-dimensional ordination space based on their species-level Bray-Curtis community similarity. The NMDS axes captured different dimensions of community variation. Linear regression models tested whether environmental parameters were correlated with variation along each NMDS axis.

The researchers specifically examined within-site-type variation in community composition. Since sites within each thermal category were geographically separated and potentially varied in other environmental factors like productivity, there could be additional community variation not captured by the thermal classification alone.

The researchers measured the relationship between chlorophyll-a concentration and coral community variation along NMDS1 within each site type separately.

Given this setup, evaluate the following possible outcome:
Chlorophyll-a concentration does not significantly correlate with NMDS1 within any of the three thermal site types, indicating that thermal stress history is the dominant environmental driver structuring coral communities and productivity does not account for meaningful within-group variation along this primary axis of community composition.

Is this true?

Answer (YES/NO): NO